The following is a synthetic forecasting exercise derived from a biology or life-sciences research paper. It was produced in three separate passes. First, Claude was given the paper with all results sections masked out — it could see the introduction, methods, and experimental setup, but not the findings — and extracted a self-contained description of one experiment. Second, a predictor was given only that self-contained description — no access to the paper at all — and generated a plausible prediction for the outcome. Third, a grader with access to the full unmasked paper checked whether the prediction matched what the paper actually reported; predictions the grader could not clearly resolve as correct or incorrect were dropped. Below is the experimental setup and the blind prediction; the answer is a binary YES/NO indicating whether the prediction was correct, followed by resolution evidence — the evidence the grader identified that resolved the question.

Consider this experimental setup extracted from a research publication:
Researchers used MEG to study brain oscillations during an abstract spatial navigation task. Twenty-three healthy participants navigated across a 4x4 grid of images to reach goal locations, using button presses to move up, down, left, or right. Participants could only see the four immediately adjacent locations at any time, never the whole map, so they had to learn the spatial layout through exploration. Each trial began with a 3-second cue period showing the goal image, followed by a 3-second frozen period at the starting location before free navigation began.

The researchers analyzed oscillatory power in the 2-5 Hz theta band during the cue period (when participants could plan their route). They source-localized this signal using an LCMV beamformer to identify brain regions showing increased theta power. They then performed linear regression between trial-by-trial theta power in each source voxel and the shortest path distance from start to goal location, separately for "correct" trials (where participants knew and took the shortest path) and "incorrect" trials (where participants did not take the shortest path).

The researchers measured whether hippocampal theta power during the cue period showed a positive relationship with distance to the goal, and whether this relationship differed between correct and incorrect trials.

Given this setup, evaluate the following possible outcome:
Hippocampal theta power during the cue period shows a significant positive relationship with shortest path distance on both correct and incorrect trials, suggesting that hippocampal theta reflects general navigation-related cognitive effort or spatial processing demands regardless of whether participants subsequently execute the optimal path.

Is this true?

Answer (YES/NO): NO